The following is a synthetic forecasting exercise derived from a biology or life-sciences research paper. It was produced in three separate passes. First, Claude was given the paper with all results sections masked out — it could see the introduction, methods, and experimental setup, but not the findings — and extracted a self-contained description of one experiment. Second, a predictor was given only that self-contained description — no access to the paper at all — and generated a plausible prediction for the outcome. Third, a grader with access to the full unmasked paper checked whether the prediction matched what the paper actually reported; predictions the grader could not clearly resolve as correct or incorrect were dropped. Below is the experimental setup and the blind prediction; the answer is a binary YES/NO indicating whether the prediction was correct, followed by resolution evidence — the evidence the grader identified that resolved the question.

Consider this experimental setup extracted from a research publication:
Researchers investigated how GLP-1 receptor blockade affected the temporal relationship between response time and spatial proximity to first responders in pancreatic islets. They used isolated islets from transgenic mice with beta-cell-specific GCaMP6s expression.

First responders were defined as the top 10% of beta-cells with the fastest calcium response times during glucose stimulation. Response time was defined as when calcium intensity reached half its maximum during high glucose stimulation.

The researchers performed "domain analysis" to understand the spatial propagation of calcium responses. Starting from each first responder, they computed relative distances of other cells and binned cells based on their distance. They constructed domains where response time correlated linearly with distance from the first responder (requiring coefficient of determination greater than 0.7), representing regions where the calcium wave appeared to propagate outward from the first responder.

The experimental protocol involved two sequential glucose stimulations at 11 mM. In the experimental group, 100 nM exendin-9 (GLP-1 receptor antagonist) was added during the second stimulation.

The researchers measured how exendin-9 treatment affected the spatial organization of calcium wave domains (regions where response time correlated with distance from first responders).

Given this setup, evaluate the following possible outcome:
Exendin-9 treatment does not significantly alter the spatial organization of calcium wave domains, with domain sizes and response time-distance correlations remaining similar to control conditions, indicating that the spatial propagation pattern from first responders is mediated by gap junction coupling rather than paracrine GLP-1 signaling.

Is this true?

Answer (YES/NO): NO